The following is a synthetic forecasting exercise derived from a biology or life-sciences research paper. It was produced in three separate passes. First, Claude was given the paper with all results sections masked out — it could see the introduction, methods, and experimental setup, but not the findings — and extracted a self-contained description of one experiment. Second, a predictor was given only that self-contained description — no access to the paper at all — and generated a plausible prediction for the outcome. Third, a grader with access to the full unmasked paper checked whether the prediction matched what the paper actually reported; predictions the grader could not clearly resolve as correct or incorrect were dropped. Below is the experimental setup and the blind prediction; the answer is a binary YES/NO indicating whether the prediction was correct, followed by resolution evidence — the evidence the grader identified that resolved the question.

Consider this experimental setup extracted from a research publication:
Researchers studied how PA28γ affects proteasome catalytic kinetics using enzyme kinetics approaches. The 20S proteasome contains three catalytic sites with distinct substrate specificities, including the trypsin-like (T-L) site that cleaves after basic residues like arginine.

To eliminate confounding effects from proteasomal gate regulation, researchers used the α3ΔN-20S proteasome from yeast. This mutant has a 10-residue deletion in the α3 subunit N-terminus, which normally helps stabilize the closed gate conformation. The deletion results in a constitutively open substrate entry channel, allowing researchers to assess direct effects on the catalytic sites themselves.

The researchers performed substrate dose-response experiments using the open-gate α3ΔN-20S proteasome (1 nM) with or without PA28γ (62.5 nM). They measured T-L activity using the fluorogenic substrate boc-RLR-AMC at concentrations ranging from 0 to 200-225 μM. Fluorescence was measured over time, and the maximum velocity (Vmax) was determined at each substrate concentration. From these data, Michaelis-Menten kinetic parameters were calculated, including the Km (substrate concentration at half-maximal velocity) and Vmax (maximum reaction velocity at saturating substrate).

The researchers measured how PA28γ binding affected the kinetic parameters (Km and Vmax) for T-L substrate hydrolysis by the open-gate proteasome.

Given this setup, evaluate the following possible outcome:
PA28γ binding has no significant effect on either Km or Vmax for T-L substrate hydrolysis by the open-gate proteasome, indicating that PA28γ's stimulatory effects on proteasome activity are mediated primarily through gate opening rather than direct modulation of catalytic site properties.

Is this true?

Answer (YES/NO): NO